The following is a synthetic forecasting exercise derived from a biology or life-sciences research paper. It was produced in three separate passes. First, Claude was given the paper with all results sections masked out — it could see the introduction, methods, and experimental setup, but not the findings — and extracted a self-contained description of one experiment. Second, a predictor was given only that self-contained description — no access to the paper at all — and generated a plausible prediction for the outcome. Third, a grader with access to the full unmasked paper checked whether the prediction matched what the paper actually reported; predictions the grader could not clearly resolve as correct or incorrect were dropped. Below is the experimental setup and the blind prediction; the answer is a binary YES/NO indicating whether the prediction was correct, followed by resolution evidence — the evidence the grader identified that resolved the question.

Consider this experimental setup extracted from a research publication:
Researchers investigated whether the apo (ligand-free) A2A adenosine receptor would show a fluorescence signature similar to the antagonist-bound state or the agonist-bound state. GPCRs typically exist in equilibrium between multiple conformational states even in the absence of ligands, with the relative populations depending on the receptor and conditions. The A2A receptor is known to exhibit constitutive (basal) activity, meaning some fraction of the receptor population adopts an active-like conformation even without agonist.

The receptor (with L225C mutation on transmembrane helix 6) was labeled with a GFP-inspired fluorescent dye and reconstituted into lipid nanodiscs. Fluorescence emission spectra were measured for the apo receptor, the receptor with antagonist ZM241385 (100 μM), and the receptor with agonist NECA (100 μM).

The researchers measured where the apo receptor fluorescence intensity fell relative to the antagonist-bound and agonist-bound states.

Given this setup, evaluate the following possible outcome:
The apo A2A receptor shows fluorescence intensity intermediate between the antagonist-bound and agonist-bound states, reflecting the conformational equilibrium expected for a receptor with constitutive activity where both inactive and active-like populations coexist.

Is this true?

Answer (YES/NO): NO